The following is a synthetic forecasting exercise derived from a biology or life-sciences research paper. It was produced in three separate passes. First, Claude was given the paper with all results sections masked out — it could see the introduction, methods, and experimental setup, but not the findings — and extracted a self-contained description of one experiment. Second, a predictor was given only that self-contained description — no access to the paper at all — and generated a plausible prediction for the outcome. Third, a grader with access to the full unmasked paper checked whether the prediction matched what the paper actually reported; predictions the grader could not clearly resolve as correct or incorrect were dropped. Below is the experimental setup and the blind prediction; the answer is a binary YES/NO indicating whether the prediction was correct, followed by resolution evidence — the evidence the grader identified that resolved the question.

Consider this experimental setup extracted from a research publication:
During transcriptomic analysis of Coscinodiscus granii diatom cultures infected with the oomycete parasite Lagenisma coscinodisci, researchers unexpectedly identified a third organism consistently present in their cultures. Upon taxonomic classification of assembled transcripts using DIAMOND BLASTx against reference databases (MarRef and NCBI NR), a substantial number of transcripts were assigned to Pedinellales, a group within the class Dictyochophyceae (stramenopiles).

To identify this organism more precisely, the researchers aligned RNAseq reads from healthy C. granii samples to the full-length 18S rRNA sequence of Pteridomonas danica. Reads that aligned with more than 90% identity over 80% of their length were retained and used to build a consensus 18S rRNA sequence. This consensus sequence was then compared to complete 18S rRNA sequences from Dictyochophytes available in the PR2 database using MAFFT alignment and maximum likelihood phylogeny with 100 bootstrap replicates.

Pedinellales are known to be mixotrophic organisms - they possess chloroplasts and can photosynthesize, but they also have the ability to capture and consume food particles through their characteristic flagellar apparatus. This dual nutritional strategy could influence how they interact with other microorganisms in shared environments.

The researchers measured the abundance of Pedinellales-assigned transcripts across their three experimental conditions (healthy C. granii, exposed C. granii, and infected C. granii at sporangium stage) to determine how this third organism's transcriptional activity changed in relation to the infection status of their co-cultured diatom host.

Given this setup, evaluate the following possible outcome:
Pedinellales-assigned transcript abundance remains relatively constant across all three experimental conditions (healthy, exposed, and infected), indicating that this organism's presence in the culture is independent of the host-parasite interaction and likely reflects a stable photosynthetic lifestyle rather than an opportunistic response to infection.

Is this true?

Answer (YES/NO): NO